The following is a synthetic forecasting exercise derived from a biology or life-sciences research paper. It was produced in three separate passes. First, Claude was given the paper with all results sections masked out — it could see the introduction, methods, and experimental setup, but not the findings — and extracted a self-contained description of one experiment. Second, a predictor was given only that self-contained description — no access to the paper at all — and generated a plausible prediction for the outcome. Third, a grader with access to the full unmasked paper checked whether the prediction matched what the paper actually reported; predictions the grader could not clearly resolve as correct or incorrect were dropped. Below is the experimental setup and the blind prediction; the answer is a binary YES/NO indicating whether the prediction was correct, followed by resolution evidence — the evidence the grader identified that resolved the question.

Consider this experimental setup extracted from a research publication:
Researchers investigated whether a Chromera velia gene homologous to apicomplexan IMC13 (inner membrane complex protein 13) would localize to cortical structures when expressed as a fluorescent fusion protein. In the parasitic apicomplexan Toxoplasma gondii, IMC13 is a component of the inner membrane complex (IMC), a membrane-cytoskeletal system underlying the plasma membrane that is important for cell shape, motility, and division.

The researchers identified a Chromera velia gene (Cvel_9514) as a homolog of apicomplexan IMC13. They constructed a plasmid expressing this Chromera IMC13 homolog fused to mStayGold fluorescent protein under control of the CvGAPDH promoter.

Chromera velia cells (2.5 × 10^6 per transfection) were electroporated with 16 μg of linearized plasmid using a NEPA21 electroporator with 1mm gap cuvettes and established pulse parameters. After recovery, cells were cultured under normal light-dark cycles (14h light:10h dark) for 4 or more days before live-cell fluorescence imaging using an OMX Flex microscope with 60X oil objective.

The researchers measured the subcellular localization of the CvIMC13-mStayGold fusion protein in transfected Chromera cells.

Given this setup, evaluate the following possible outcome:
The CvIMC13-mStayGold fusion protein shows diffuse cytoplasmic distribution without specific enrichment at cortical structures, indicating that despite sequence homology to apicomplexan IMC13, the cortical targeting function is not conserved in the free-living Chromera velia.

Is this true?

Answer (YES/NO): NO